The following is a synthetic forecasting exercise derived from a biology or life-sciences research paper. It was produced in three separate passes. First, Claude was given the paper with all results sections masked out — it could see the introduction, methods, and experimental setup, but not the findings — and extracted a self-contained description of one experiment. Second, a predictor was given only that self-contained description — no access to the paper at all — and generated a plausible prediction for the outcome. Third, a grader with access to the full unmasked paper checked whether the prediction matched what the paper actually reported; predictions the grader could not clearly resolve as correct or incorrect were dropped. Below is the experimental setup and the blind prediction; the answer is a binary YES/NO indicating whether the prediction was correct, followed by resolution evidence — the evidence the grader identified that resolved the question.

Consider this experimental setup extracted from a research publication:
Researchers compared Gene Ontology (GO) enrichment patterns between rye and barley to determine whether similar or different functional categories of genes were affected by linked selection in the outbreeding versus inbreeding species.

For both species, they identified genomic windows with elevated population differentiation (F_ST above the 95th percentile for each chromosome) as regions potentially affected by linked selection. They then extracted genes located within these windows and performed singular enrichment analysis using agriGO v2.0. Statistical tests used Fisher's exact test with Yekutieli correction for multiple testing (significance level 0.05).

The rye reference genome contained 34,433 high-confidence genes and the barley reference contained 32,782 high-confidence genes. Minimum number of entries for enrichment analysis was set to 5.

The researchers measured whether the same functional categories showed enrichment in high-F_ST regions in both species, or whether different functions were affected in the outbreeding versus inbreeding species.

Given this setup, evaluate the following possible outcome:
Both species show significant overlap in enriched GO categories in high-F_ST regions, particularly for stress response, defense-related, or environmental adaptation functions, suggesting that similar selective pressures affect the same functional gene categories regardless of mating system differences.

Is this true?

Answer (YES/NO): NO